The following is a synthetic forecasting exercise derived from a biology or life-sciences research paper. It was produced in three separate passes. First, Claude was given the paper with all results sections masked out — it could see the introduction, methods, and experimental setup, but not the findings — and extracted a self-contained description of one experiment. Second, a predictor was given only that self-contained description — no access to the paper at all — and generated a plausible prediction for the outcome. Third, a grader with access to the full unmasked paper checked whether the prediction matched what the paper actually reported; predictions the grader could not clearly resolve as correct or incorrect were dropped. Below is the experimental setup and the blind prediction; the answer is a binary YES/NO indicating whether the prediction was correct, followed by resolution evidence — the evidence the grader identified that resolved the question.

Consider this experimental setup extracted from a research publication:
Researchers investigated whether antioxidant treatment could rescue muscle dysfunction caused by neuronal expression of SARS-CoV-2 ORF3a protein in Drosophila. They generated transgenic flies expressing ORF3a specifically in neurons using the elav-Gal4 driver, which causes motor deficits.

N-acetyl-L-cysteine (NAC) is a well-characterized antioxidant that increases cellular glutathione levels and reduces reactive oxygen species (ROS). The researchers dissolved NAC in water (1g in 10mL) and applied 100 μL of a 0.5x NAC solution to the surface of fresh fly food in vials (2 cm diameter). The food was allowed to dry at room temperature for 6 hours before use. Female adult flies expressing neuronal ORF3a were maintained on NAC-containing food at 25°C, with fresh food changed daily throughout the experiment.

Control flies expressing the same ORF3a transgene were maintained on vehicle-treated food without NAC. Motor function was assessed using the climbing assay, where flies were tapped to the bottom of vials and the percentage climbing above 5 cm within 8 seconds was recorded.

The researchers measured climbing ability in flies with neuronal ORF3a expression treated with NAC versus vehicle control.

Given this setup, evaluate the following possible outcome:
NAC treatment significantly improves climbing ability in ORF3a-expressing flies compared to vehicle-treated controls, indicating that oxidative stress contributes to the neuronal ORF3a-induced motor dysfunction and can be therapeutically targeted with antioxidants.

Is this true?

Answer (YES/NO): YES